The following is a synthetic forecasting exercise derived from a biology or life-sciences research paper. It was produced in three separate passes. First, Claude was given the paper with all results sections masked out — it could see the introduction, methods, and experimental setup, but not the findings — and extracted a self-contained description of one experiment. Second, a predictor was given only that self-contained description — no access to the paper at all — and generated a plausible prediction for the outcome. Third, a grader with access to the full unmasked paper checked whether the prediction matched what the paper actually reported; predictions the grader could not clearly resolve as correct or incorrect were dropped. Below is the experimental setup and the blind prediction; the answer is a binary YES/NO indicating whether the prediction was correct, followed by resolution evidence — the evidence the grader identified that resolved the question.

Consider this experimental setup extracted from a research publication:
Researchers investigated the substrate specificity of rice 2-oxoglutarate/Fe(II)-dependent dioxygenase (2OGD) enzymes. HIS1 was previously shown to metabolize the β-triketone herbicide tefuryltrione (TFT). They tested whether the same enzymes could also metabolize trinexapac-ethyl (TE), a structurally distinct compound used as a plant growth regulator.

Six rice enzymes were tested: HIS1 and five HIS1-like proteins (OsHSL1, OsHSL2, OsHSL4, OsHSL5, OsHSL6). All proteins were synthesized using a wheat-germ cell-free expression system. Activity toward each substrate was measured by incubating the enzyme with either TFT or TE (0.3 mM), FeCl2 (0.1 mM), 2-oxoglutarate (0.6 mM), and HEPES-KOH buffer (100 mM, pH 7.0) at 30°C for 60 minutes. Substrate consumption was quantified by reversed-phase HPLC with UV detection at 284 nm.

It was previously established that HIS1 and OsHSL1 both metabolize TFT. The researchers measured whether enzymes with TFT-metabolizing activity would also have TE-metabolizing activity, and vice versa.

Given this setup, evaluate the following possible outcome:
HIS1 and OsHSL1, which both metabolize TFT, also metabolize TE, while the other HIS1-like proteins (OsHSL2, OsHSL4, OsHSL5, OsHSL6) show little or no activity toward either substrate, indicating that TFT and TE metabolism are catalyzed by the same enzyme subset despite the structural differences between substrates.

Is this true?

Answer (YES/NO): NO